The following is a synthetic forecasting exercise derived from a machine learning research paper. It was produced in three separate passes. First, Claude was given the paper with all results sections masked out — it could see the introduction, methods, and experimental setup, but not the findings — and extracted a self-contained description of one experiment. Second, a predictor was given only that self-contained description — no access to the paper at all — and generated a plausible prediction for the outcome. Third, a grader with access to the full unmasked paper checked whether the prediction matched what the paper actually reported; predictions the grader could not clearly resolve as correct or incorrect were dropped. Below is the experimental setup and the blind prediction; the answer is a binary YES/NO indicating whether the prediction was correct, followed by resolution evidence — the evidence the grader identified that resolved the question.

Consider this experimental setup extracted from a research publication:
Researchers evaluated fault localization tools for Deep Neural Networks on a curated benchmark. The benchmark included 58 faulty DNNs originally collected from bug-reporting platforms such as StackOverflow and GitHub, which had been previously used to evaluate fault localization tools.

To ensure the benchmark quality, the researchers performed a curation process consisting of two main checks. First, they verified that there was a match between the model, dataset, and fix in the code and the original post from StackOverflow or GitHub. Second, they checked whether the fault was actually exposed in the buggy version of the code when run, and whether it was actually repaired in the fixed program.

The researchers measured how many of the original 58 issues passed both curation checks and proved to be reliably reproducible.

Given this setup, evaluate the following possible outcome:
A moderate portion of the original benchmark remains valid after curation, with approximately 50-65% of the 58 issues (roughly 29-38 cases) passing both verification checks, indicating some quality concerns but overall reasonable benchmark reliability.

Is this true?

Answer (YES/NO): NO